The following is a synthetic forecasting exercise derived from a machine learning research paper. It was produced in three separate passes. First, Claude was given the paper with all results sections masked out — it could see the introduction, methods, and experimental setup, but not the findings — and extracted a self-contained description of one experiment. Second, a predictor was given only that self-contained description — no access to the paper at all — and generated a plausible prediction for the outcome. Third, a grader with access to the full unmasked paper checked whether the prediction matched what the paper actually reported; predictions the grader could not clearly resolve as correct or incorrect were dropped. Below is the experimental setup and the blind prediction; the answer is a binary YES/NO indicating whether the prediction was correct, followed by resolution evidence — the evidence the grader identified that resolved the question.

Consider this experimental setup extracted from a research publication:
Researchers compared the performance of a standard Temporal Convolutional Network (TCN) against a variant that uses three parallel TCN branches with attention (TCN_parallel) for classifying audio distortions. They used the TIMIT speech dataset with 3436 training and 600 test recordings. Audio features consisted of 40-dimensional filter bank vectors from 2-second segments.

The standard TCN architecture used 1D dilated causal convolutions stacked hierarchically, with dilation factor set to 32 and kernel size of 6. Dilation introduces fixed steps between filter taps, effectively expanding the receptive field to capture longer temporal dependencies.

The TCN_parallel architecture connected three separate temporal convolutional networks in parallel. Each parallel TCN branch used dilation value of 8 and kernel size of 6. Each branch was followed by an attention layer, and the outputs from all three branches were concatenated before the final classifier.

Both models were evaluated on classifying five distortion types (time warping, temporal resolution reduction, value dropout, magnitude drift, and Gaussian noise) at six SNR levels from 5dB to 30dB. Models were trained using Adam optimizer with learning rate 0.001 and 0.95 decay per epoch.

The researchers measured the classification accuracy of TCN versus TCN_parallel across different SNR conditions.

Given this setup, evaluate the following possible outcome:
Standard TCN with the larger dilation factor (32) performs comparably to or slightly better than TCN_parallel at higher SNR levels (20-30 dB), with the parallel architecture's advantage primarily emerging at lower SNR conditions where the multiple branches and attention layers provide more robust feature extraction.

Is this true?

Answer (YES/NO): NO